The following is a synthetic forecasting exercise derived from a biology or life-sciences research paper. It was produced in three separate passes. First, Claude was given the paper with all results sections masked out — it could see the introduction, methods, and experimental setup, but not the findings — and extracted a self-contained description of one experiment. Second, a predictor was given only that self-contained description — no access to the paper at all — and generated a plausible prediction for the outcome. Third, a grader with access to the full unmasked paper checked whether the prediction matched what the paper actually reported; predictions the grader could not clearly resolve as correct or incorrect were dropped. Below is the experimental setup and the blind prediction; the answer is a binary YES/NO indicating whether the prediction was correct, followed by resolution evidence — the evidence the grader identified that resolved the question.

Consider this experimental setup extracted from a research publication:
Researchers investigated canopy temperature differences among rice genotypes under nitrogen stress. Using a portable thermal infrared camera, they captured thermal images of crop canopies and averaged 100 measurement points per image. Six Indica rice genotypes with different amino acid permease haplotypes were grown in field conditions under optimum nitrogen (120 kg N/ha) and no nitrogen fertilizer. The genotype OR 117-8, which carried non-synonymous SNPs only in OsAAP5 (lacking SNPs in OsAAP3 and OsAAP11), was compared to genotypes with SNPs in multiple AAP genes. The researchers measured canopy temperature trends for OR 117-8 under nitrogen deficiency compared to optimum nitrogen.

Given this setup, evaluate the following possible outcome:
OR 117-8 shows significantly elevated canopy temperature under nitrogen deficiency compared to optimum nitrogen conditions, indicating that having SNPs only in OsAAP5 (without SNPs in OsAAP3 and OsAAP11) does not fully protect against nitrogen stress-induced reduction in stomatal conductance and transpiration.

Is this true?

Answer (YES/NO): NO